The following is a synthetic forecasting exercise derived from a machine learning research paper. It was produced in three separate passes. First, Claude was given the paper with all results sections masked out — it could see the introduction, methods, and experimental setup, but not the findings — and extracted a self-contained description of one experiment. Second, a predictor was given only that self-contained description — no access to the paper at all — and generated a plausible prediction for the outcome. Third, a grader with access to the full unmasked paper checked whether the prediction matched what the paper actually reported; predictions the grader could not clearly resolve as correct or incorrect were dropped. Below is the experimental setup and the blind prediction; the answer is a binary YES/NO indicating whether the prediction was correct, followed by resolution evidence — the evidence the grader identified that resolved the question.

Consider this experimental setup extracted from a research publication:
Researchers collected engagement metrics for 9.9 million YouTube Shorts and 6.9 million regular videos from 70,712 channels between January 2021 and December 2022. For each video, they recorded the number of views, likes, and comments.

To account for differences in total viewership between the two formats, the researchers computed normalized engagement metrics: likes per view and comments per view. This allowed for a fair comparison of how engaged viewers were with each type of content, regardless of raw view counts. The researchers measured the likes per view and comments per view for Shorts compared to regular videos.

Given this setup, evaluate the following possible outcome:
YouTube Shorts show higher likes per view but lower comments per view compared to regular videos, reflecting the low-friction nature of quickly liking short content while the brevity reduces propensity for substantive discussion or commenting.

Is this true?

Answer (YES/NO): YES